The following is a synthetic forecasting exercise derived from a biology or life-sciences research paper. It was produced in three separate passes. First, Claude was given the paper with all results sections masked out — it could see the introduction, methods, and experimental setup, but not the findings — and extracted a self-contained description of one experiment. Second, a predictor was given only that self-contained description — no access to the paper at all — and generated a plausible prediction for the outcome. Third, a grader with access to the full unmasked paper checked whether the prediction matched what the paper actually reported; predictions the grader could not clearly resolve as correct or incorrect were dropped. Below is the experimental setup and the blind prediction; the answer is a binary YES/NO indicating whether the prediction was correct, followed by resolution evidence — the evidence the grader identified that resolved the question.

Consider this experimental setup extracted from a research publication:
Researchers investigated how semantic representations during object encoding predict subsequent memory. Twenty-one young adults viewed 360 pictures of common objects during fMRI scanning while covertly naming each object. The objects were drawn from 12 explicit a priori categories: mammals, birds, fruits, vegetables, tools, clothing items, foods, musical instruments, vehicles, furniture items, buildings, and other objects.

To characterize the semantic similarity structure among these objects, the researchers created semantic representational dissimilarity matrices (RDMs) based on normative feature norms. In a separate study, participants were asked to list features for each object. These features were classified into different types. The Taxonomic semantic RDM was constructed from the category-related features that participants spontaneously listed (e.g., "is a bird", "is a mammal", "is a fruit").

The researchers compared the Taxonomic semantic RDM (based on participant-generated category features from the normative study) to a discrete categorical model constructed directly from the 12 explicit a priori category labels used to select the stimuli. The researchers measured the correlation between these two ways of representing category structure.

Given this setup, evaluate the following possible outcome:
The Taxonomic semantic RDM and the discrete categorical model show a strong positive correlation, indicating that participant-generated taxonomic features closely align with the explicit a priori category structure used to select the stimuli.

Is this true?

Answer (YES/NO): YES